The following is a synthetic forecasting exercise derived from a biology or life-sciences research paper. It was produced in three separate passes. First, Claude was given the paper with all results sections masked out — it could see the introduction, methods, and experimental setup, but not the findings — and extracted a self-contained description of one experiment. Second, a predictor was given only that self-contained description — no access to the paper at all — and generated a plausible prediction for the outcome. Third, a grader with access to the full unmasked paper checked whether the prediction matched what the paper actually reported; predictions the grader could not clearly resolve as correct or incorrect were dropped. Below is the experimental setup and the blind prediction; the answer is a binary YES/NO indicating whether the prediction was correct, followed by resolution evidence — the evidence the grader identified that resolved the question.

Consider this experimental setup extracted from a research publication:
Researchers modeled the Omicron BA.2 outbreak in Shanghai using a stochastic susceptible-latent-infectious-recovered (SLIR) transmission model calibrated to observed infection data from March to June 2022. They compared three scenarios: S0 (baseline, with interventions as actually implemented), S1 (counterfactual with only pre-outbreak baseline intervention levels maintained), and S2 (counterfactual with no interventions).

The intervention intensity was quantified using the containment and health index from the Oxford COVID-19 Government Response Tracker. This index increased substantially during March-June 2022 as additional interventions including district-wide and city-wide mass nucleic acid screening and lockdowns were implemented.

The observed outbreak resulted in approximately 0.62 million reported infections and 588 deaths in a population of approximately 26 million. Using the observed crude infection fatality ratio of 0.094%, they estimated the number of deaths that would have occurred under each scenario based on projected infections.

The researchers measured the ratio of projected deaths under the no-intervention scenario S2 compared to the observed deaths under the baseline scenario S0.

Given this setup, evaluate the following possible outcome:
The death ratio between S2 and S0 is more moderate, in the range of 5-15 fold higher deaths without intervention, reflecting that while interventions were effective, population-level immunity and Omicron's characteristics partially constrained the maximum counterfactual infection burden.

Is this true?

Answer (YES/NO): NO